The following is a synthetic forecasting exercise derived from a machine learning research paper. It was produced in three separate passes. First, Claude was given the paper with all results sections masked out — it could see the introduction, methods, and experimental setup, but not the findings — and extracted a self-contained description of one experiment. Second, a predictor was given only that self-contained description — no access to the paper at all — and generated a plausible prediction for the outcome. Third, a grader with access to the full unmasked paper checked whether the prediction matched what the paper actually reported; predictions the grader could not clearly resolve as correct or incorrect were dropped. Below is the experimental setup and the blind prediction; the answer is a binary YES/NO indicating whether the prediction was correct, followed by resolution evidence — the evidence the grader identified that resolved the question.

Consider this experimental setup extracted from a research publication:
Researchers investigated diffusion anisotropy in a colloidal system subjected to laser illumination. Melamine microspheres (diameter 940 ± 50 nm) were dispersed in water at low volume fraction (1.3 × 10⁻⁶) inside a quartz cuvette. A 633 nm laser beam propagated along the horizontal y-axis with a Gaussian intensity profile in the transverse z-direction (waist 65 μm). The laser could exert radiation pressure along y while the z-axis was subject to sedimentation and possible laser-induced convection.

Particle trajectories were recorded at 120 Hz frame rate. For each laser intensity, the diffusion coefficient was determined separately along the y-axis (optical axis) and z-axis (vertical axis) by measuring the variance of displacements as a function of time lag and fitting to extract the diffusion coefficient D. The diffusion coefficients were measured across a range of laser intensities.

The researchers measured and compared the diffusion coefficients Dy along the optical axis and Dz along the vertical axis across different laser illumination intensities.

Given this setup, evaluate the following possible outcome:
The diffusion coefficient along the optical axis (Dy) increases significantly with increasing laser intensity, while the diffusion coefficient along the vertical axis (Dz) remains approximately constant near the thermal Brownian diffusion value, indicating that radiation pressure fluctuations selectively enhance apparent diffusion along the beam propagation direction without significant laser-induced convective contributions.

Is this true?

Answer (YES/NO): NO